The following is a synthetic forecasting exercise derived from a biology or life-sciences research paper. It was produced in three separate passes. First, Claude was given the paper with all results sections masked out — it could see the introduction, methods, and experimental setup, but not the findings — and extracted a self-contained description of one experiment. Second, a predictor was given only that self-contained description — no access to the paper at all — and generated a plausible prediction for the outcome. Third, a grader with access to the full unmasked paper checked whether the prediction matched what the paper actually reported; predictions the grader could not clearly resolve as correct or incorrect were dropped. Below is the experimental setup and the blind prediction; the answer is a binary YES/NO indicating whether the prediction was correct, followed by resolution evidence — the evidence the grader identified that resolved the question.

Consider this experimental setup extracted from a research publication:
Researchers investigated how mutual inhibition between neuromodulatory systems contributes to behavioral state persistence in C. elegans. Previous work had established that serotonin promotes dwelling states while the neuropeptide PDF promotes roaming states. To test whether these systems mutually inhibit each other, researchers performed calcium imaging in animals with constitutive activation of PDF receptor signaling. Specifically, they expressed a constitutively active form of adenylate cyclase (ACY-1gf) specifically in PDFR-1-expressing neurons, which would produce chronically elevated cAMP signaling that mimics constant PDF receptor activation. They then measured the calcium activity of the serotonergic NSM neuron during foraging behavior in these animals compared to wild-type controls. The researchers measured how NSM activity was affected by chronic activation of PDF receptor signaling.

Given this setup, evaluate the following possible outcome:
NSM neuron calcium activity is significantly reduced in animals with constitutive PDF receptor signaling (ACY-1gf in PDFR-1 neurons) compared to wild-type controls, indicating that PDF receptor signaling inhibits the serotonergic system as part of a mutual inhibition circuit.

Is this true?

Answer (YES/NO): YES